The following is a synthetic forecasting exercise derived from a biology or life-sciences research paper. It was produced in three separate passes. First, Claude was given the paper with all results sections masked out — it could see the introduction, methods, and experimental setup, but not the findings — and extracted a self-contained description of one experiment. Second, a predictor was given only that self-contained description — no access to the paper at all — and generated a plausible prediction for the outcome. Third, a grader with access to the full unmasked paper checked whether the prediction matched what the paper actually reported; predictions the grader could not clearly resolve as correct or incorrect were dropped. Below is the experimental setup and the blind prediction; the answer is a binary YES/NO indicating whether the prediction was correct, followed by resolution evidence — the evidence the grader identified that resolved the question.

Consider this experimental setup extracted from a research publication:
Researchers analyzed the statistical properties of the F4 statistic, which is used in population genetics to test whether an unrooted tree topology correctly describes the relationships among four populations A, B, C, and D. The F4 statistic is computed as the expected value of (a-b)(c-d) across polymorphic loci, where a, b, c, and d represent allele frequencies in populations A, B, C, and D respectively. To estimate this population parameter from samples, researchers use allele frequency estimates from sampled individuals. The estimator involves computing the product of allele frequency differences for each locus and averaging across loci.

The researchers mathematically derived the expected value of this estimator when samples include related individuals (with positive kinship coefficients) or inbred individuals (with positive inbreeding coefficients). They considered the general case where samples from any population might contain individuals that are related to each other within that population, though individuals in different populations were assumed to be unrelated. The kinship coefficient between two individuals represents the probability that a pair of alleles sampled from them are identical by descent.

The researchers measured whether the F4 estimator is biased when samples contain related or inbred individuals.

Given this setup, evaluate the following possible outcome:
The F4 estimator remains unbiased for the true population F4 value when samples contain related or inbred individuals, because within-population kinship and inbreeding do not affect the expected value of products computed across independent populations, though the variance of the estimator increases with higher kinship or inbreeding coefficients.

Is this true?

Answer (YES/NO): YES